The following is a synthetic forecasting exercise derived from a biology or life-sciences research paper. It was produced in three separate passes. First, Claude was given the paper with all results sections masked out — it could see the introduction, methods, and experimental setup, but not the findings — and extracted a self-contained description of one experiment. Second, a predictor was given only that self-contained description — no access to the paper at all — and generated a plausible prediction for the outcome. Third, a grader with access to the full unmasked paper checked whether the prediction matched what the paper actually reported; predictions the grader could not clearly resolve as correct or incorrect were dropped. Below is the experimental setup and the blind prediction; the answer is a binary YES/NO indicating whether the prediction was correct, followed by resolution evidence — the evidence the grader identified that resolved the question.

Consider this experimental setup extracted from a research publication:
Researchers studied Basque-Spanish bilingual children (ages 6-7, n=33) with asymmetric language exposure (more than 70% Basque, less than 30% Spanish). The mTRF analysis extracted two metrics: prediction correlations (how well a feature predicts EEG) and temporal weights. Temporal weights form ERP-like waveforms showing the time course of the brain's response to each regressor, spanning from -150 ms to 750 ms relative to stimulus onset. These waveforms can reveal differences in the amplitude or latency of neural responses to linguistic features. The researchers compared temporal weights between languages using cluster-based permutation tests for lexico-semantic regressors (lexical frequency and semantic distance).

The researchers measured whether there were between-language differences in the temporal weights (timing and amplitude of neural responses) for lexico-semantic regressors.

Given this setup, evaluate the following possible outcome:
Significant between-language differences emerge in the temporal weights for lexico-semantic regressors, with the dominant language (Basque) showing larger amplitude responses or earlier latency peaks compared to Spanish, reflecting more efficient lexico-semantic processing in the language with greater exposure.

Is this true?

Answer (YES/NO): NO